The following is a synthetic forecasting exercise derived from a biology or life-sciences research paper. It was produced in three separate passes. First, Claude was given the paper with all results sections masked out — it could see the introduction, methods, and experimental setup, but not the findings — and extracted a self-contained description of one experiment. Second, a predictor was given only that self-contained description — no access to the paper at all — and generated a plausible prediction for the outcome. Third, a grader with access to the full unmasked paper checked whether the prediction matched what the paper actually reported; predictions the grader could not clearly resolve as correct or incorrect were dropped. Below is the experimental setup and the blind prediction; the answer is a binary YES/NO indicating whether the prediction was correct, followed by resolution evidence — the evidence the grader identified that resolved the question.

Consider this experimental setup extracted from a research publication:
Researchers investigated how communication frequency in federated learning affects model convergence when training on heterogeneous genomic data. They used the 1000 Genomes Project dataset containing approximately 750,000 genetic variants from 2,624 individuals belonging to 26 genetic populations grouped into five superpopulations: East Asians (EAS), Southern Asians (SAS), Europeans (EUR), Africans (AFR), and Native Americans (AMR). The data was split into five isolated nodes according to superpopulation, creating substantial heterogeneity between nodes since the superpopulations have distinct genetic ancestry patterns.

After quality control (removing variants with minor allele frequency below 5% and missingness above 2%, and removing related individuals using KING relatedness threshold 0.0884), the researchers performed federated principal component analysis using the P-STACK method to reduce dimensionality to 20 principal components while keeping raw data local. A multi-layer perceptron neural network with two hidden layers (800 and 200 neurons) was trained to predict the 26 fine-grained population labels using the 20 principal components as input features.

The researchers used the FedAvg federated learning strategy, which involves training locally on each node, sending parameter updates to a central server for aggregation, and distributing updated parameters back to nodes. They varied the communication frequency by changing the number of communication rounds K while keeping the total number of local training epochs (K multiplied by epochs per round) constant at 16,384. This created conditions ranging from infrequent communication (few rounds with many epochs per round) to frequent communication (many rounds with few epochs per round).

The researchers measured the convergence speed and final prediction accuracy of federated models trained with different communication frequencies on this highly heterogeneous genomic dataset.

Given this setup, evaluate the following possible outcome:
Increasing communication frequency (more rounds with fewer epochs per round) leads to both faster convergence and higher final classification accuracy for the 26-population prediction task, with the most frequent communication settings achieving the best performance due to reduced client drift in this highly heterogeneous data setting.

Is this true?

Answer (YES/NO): YES